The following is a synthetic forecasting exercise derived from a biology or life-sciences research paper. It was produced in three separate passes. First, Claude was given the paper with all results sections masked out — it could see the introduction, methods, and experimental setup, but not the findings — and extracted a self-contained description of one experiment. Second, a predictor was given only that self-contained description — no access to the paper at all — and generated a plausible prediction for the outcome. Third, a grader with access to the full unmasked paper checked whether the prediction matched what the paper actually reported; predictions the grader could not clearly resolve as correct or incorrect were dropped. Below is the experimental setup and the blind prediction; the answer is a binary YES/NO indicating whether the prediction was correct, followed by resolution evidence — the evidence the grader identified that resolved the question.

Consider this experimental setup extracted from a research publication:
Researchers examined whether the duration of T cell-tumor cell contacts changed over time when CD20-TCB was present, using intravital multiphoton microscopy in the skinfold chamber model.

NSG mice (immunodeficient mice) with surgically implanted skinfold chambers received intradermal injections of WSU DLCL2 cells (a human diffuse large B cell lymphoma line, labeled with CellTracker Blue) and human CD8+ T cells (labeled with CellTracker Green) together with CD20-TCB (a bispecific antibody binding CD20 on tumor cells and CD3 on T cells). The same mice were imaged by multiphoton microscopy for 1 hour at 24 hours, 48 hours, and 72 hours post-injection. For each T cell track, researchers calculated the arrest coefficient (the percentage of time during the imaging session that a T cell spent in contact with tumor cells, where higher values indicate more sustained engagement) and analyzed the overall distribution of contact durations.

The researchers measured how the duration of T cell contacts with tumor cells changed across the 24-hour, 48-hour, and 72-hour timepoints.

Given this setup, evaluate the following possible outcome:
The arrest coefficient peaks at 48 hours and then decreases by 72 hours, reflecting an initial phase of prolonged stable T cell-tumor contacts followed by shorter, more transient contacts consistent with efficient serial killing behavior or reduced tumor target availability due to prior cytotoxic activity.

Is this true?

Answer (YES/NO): NO